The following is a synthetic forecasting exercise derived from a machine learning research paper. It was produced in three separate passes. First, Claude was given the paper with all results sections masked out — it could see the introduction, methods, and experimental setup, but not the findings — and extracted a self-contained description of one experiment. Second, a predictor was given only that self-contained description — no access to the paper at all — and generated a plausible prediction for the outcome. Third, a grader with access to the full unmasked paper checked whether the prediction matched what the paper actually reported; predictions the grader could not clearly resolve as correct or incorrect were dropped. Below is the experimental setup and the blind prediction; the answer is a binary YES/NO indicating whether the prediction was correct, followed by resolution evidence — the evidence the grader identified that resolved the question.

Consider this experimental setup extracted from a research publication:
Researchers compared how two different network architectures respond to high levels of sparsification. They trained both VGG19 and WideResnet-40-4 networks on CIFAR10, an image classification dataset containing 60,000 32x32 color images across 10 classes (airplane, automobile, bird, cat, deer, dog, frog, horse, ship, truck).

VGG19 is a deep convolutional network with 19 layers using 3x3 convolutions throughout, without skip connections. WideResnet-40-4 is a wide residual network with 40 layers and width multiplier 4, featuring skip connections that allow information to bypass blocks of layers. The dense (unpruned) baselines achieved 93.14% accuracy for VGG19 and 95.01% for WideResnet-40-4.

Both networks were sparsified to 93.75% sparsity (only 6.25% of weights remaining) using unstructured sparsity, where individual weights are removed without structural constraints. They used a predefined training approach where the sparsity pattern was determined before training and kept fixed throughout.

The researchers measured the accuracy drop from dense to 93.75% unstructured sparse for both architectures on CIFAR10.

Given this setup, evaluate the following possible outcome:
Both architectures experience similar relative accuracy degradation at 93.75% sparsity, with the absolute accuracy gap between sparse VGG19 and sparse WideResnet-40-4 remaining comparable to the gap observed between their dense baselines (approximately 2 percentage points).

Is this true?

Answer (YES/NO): NO